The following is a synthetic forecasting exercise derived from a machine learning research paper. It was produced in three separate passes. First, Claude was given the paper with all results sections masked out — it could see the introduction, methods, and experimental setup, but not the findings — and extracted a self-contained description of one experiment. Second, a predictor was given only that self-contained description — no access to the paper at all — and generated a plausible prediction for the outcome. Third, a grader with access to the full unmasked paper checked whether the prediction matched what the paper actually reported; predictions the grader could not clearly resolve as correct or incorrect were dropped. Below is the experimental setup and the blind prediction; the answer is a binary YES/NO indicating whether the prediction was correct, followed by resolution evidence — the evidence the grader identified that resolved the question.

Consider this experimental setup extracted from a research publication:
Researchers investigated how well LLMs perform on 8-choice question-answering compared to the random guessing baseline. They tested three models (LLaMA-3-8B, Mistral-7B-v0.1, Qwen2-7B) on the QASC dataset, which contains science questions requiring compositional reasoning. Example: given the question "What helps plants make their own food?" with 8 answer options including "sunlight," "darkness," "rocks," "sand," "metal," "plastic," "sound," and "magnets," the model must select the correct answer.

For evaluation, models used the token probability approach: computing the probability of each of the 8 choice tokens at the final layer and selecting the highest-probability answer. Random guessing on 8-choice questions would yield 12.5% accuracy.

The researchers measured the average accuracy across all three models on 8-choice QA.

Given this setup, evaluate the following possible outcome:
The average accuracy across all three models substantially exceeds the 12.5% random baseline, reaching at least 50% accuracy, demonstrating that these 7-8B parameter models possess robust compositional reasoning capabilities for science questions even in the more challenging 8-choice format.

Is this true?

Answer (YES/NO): YES